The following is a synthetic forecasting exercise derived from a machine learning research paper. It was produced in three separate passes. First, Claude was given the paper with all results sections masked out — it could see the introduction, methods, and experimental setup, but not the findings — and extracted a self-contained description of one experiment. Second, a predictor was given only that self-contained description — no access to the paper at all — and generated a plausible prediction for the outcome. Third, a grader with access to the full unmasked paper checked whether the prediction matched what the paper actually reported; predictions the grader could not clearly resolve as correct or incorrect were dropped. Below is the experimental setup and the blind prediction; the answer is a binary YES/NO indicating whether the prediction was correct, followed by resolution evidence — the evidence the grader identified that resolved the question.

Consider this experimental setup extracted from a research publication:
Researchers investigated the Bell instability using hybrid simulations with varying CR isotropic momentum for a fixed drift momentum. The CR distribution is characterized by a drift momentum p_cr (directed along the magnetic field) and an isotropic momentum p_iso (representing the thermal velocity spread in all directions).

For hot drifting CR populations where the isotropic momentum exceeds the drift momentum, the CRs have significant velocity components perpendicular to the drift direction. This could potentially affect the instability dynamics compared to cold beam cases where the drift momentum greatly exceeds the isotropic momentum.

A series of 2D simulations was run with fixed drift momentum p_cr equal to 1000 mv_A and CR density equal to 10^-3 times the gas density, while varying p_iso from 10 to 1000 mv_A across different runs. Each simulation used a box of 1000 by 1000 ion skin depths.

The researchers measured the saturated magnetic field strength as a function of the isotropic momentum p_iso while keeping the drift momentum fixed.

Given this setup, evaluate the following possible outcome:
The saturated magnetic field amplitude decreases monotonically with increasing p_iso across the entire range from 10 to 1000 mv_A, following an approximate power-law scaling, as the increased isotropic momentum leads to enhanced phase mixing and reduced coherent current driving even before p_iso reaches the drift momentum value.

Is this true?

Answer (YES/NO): NO